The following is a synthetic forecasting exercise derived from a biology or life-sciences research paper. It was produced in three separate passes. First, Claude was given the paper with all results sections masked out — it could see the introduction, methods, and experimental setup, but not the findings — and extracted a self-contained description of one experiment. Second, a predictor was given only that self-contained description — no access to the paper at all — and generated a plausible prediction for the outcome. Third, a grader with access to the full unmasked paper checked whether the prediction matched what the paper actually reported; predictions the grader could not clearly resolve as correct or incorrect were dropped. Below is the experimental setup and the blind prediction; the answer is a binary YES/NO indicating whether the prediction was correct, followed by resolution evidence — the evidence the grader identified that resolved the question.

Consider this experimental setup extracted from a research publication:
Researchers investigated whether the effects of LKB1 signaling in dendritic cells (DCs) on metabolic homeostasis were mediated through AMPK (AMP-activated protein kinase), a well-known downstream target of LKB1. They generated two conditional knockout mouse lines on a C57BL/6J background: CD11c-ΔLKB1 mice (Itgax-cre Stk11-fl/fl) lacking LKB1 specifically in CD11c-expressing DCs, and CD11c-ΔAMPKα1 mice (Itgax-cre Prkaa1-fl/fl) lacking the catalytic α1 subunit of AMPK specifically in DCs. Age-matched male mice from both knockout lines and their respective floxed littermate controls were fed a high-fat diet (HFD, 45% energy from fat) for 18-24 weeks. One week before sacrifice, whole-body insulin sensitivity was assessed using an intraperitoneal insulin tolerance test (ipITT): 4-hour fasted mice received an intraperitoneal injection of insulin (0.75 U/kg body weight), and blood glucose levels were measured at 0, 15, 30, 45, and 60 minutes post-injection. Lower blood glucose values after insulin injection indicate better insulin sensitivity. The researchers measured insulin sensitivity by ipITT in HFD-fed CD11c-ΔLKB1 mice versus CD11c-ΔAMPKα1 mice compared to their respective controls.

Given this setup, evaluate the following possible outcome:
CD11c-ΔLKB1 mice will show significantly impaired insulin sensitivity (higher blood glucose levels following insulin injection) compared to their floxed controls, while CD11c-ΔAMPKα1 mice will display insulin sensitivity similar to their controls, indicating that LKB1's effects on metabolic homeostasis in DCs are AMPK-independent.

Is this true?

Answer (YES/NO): YES